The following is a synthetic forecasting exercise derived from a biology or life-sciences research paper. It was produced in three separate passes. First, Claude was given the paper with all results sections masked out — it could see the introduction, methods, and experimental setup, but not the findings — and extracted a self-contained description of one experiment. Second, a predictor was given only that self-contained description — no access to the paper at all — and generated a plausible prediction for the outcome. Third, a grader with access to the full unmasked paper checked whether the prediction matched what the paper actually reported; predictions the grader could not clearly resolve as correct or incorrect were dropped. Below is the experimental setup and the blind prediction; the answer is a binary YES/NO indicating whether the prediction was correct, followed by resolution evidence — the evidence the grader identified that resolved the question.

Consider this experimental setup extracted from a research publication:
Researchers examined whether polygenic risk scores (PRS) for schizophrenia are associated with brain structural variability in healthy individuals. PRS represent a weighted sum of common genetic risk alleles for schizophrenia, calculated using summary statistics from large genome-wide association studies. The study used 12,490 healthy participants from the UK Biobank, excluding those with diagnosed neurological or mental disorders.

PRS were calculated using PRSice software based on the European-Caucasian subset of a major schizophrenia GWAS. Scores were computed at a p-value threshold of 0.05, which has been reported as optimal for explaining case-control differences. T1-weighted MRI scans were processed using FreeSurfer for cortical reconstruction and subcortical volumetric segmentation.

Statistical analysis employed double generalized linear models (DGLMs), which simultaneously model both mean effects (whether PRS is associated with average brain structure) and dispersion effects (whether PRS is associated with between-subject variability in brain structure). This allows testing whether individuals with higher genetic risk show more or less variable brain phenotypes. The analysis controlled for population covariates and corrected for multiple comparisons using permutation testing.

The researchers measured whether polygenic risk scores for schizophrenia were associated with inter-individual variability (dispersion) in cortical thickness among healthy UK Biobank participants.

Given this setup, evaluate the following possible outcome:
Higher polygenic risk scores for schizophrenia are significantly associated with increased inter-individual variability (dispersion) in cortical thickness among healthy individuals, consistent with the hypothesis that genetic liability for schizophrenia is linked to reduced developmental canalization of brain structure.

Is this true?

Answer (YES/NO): NO